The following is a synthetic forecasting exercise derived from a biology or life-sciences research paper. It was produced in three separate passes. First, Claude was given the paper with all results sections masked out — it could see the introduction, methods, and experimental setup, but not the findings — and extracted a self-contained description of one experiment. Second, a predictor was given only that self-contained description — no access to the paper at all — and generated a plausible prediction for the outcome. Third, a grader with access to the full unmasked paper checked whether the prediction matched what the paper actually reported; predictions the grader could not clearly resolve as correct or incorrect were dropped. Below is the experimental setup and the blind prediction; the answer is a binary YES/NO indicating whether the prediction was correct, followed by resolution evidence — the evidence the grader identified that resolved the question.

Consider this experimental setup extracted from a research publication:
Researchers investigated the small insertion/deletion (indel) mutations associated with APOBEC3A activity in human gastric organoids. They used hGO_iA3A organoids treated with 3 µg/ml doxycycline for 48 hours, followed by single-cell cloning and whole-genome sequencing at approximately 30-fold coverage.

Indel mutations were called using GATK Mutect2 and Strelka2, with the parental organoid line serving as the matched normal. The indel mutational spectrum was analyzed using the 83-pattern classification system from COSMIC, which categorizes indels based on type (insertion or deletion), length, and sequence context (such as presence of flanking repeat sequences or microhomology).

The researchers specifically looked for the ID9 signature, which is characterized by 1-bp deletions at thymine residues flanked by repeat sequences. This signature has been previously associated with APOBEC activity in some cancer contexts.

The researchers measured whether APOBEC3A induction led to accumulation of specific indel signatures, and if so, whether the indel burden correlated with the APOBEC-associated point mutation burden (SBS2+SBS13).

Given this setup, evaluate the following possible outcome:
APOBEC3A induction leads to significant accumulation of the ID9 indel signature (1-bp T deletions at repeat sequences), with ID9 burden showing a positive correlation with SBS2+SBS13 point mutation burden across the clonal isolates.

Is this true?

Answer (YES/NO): NO